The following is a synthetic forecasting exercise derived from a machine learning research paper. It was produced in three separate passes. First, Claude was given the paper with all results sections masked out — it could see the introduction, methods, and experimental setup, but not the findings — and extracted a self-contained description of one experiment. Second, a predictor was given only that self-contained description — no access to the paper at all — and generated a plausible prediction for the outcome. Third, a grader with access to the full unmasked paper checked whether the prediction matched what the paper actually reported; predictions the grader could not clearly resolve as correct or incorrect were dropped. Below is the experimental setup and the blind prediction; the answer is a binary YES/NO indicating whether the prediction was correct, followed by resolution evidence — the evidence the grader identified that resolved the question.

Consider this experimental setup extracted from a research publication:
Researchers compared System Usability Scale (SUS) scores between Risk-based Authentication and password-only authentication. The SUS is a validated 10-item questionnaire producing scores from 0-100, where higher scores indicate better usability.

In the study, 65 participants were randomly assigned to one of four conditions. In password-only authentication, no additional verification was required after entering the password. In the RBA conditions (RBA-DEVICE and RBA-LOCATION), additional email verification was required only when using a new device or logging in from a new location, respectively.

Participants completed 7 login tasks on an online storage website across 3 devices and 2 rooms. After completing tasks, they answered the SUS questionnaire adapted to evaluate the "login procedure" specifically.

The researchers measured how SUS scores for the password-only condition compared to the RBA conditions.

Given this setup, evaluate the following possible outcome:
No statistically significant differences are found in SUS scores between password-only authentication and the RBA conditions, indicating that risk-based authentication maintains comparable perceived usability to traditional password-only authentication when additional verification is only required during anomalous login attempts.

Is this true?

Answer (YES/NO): YES